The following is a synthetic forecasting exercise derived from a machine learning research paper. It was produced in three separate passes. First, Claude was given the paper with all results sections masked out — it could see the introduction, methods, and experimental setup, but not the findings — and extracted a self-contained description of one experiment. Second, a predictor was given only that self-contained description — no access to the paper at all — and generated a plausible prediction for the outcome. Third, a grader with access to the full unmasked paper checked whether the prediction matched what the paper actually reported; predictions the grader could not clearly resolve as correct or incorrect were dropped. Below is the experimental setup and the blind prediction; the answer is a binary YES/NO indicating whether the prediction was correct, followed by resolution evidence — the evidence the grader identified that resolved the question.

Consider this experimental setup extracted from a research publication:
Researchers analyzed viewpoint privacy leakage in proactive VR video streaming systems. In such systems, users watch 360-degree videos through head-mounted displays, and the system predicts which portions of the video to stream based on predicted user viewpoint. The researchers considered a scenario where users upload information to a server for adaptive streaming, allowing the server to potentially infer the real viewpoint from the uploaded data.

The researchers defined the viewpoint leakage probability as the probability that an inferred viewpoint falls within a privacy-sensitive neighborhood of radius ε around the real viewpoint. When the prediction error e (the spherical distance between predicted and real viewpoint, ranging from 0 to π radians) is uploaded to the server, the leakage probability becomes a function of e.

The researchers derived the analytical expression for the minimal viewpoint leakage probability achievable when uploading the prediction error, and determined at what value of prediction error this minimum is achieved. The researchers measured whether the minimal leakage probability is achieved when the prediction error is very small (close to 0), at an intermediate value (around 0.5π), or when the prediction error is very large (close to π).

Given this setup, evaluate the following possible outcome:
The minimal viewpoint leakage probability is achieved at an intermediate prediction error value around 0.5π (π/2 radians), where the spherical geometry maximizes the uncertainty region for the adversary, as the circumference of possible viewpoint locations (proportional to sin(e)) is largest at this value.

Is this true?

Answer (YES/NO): YES